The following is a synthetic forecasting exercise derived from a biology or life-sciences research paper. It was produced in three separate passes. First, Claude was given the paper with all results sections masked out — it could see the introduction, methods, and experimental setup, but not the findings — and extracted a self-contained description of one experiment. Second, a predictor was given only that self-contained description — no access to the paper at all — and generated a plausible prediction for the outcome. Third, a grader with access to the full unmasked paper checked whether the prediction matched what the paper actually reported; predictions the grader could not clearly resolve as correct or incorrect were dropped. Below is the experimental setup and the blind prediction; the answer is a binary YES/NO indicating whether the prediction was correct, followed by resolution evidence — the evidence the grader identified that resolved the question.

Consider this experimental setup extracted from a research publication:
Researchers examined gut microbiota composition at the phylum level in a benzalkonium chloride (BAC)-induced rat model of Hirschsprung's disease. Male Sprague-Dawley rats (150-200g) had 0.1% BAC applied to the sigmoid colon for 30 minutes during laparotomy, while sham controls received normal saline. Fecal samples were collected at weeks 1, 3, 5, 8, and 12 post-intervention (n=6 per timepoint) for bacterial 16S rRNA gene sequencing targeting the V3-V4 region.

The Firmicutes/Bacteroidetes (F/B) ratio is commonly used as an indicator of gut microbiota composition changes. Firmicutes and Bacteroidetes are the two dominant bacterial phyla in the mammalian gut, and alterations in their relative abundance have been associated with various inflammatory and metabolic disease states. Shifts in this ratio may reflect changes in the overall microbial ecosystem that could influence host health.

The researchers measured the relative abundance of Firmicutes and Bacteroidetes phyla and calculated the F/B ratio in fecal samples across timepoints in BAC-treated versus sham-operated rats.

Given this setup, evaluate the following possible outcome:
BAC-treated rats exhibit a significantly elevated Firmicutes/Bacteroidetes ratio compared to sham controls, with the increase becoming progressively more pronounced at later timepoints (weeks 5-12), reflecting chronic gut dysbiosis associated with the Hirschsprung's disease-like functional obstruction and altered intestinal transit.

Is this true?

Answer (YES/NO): NO